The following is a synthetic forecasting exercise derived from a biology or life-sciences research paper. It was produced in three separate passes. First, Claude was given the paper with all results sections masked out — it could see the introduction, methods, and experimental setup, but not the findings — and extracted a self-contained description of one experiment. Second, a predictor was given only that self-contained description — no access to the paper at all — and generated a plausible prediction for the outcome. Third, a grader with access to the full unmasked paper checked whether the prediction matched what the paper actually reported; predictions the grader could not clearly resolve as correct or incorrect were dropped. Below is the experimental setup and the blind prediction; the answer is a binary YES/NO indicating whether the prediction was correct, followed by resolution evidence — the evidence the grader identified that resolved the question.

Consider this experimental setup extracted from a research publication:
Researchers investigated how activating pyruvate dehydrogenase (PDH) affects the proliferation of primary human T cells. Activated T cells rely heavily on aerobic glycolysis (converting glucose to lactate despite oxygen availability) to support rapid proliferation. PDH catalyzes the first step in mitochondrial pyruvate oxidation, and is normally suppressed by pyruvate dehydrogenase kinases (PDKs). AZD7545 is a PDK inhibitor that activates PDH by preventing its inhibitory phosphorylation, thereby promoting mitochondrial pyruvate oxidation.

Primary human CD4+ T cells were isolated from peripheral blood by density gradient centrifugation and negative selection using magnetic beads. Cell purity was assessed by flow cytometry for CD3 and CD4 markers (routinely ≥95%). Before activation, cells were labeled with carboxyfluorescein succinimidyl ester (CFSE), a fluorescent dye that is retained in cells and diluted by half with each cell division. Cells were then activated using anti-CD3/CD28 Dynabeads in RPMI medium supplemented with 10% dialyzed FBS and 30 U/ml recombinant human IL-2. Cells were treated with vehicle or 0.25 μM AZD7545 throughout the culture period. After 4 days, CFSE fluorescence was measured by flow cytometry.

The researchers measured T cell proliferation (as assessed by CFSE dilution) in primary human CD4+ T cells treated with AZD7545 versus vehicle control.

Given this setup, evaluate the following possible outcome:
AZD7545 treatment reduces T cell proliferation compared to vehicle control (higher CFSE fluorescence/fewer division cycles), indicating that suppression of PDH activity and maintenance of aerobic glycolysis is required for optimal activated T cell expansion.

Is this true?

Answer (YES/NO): YES